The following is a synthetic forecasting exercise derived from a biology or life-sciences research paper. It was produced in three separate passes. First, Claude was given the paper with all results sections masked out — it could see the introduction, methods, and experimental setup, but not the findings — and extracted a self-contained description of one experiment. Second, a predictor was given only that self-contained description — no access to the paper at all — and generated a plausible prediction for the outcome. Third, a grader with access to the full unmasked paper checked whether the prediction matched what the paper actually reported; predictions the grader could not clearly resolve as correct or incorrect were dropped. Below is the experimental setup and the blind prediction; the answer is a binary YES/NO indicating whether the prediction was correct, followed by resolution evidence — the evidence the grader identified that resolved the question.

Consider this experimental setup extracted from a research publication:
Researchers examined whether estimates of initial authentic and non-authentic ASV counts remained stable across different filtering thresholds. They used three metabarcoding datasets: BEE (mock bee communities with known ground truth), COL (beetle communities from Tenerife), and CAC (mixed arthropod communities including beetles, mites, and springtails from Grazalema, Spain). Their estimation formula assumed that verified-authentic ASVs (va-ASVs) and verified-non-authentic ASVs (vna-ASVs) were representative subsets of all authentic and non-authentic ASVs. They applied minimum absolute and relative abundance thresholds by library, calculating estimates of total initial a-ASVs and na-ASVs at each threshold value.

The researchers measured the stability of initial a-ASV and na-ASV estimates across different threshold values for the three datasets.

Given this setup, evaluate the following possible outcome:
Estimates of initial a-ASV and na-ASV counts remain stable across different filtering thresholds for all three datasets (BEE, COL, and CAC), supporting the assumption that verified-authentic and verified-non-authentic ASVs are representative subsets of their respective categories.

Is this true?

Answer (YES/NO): NO